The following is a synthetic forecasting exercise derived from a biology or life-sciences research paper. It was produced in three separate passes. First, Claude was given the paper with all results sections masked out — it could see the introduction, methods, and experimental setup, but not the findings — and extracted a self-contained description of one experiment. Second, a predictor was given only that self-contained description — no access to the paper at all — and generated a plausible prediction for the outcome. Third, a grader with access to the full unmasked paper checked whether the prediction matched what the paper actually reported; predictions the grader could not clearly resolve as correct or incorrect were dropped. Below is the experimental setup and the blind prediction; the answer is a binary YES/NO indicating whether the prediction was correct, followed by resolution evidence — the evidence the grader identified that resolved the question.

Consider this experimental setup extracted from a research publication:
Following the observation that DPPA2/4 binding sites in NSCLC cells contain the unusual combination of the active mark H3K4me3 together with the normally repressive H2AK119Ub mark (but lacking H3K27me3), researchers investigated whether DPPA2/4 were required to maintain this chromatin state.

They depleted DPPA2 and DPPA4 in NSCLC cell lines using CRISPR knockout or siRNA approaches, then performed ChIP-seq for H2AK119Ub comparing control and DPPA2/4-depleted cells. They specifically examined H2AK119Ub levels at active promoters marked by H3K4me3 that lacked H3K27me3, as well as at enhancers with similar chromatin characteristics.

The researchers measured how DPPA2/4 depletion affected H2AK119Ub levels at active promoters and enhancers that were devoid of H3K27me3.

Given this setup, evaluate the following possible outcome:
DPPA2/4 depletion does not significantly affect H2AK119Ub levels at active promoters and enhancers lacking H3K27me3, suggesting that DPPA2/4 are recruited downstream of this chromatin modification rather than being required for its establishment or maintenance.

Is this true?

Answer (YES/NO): NO